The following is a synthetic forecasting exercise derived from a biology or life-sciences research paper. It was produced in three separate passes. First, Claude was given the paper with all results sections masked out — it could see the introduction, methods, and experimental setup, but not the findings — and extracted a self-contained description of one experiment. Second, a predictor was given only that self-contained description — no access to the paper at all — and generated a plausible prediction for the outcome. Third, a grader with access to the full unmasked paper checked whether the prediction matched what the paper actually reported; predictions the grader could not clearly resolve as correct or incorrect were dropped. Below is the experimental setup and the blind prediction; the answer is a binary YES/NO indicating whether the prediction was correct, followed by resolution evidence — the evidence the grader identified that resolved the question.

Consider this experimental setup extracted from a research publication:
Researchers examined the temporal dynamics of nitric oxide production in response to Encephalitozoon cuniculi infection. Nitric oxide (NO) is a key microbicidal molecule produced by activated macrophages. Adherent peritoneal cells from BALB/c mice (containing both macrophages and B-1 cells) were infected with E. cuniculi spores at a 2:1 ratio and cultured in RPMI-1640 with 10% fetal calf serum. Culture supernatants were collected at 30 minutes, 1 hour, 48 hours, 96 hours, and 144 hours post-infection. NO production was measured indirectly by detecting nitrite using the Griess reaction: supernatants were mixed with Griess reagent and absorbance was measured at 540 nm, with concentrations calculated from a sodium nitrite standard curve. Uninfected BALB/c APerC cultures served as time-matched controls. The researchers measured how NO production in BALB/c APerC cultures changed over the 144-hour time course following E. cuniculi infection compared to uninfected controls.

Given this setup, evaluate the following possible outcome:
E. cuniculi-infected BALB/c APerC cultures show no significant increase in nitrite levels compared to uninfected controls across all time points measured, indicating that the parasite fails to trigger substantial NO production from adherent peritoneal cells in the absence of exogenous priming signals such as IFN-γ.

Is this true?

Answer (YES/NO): YES